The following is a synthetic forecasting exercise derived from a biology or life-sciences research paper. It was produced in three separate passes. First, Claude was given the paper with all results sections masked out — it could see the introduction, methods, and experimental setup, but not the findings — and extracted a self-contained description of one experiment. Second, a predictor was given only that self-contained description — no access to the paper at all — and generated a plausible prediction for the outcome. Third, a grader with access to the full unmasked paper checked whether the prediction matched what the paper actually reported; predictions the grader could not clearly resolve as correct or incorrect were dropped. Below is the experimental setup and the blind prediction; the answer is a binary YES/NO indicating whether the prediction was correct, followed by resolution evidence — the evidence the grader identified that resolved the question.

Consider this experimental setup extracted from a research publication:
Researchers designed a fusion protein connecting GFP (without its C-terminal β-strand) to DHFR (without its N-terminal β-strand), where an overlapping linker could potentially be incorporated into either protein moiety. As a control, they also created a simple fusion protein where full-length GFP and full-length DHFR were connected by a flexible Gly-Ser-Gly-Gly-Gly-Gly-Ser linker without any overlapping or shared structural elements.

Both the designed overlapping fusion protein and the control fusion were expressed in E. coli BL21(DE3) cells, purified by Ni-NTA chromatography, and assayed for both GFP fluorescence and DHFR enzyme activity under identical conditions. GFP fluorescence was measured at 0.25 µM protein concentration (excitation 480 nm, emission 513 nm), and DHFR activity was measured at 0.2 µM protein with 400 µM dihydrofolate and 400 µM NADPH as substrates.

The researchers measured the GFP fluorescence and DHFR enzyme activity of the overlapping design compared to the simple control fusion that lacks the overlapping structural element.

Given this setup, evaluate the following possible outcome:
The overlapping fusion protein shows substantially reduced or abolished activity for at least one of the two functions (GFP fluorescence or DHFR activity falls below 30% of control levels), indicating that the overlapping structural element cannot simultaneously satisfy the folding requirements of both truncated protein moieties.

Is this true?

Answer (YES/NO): YES